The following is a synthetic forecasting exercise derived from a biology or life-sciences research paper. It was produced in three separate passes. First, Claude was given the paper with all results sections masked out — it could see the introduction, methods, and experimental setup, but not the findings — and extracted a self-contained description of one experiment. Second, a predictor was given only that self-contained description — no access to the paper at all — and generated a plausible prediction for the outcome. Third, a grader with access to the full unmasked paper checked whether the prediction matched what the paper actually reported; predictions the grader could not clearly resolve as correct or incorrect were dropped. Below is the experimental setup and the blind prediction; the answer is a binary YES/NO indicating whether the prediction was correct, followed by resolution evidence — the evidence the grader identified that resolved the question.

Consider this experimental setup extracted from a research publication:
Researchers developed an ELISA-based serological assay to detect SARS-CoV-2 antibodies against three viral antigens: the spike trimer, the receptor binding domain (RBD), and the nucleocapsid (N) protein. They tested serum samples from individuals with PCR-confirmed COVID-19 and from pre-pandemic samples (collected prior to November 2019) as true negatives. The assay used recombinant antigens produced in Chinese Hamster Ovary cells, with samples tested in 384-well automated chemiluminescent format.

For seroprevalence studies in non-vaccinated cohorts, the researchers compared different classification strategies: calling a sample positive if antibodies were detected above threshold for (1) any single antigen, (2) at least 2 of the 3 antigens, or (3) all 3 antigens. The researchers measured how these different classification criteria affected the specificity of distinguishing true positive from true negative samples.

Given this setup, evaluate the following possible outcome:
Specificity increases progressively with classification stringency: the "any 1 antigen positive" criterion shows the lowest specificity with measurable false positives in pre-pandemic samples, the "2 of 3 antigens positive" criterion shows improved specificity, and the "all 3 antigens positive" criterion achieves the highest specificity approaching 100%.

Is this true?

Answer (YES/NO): NO